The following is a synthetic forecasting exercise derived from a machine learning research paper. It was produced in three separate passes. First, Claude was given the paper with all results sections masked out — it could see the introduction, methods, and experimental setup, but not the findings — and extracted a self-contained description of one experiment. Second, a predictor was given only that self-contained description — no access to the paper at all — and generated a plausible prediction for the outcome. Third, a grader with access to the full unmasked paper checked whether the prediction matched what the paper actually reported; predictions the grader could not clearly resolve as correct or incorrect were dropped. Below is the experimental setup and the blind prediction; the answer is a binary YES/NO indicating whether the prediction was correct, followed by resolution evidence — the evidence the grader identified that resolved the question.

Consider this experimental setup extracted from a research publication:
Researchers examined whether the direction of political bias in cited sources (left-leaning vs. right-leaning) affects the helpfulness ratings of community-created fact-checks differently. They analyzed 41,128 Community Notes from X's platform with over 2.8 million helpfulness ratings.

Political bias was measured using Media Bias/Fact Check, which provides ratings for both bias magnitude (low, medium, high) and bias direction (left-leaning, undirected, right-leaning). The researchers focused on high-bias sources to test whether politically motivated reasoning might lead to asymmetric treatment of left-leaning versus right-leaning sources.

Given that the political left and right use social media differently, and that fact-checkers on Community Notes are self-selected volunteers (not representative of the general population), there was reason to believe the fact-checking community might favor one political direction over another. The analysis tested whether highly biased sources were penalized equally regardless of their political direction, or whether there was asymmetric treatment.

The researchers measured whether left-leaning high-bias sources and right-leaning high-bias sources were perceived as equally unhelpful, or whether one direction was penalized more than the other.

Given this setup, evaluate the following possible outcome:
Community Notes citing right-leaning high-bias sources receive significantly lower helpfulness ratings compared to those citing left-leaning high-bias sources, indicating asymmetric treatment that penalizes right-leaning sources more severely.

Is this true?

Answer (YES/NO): NO